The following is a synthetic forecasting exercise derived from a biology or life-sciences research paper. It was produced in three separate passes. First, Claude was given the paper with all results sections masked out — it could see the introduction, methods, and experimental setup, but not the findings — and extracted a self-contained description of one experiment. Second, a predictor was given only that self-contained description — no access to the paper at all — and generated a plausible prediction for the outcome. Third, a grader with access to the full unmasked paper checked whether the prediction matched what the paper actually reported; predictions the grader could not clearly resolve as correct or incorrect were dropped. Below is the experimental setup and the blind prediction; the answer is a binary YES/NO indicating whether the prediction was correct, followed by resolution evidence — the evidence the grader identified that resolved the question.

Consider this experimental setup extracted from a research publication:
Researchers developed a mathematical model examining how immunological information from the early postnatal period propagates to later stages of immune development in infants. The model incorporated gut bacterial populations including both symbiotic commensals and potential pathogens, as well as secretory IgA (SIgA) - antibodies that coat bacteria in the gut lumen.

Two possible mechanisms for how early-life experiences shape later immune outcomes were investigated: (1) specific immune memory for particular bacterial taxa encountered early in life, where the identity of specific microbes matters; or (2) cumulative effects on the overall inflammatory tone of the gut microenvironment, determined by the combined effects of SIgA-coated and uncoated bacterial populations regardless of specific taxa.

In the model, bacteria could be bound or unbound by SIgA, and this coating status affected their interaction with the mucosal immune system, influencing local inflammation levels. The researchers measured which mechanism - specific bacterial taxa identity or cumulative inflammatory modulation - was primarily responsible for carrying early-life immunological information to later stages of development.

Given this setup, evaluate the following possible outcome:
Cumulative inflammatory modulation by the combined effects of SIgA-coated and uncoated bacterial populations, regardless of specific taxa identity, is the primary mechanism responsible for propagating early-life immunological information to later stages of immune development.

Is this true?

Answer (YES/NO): YES